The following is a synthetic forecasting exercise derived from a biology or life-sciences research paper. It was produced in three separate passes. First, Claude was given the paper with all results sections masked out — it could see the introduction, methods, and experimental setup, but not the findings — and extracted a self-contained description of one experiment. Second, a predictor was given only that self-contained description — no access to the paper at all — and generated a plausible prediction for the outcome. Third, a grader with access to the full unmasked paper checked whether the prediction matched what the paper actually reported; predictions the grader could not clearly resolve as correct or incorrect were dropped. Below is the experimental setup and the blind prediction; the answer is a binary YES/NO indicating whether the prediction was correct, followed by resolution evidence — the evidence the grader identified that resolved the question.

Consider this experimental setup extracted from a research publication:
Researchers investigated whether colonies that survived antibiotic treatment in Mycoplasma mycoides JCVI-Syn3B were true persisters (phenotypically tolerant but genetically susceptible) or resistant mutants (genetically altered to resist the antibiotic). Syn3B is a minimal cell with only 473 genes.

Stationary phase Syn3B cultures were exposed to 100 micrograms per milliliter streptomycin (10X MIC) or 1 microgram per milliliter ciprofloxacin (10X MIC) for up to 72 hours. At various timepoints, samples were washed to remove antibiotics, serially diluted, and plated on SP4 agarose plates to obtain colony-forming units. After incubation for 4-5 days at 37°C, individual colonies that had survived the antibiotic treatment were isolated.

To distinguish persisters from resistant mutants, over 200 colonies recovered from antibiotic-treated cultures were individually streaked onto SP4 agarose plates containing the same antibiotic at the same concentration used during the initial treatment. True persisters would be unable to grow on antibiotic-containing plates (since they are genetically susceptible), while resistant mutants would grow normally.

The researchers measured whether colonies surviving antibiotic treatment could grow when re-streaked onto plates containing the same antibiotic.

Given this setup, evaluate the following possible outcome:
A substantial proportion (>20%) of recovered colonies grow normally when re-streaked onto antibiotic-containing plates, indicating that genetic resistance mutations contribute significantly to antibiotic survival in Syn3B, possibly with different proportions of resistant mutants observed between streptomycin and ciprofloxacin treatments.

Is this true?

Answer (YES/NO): NO